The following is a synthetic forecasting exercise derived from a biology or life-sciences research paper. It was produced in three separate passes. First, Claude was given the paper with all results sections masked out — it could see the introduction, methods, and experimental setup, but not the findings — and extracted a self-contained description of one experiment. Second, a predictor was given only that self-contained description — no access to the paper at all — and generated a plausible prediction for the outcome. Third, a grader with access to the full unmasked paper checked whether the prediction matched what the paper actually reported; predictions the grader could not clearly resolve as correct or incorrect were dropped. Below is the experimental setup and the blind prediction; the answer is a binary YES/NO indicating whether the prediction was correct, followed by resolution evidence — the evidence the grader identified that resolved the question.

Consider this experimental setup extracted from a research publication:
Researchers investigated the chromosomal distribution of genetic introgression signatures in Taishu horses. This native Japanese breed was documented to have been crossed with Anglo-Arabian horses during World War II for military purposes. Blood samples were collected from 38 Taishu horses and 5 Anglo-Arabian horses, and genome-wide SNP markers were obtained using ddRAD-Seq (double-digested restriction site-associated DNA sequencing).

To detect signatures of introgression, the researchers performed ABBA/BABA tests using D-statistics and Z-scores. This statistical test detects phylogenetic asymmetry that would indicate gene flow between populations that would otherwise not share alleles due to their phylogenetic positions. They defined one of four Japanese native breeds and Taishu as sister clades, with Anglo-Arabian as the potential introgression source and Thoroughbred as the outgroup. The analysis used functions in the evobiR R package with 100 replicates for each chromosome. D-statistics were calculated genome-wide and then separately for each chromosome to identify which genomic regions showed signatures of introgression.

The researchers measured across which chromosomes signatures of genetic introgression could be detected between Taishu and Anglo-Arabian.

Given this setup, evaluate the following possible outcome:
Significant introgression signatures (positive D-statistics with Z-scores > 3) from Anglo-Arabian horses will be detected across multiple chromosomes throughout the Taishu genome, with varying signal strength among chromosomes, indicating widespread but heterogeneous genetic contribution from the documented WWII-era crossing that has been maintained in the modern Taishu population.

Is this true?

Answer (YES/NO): NO